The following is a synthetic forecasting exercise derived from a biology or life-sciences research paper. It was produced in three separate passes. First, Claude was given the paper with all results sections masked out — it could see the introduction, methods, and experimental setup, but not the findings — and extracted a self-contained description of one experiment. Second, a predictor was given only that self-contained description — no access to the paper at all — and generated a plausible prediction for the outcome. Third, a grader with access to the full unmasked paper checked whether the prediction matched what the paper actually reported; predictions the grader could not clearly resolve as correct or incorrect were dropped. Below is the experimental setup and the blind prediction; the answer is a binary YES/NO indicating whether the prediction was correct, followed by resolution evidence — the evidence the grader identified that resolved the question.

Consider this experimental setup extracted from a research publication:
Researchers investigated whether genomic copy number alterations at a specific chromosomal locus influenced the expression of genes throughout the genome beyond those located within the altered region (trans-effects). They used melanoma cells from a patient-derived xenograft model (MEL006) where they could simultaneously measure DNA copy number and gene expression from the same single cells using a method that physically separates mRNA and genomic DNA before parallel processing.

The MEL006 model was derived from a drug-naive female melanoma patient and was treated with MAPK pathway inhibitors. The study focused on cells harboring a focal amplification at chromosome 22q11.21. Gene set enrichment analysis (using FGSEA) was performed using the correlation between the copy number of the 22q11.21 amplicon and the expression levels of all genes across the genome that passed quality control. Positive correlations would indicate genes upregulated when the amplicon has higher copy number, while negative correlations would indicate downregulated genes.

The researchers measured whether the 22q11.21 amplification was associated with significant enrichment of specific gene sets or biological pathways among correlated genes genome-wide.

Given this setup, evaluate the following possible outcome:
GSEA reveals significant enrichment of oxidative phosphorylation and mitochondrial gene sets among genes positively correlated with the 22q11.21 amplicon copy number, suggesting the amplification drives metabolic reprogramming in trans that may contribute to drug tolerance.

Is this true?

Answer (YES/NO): NO